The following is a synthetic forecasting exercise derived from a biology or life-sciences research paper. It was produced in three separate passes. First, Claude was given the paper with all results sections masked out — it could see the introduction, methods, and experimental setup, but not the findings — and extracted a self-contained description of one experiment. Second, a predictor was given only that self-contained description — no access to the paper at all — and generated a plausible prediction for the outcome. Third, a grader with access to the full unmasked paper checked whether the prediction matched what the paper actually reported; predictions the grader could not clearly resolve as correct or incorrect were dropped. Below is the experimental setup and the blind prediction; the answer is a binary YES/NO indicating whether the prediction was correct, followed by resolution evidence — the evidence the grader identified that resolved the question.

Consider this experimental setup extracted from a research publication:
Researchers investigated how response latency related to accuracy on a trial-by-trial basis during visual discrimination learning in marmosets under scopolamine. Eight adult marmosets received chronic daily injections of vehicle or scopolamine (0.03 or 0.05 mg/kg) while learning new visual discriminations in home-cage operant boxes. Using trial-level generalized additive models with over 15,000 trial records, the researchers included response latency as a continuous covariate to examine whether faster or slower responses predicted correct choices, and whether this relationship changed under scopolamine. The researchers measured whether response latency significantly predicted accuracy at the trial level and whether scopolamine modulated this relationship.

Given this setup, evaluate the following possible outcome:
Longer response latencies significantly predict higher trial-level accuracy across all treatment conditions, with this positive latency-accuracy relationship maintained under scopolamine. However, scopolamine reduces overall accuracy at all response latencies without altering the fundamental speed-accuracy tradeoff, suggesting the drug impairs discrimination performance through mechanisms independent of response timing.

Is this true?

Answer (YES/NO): NO